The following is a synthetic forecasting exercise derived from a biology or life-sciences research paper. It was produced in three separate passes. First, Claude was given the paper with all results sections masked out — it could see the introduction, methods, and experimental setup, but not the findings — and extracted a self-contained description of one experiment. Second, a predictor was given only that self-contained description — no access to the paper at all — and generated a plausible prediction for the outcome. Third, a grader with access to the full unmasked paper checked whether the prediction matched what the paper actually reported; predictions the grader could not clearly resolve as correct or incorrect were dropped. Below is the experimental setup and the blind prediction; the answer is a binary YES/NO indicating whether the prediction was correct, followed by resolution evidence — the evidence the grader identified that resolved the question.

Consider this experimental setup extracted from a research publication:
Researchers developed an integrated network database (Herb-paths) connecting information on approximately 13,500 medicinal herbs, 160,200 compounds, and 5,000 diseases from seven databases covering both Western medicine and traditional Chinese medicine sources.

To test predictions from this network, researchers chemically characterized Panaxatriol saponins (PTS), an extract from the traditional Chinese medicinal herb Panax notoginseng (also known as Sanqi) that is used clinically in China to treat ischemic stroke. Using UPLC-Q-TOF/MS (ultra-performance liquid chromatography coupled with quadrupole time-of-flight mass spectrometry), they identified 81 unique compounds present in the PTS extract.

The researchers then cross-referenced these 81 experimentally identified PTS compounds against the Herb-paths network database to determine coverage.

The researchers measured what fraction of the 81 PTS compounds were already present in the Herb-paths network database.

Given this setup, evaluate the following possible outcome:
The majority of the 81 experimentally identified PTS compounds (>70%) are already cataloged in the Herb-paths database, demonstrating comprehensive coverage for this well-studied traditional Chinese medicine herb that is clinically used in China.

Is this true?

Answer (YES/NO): NO